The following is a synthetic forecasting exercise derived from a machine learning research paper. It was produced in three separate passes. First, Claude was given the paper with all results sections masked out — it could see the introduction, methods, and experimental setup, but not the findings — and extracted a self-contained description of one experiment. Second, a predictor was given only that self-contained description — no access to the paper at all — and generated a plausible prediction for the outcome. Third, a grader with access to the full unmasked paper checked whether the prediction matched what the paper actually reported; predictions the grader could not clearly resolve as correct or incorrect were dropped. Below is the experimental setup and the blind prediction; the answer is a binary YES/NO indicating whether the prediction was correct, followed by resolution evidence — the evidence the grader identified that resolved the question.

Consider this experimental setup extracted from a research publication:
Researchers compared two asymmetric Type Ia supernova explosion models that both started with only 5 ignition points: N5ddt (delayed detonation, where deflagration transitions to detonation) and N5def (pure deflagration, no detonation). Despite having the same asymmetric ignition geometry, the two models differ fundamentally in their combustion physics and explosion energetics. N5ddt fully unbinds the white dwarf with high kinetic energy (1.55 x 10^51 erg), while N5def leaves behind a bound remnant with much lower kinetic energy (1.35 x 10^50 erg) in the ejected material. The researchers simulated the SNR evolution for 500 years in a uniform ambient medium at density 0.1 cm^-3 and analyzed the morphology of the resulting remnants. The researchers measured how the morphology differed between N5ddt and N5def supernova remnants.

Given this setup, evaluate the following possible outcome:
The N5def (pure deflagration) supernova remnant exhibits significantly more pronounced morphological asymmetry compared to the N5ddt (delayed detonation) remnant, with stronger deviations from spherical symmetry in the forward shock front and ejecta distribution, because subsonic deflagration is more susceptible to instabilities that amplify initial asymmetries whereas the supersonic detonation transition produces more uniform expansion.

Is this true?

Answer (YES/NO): NO